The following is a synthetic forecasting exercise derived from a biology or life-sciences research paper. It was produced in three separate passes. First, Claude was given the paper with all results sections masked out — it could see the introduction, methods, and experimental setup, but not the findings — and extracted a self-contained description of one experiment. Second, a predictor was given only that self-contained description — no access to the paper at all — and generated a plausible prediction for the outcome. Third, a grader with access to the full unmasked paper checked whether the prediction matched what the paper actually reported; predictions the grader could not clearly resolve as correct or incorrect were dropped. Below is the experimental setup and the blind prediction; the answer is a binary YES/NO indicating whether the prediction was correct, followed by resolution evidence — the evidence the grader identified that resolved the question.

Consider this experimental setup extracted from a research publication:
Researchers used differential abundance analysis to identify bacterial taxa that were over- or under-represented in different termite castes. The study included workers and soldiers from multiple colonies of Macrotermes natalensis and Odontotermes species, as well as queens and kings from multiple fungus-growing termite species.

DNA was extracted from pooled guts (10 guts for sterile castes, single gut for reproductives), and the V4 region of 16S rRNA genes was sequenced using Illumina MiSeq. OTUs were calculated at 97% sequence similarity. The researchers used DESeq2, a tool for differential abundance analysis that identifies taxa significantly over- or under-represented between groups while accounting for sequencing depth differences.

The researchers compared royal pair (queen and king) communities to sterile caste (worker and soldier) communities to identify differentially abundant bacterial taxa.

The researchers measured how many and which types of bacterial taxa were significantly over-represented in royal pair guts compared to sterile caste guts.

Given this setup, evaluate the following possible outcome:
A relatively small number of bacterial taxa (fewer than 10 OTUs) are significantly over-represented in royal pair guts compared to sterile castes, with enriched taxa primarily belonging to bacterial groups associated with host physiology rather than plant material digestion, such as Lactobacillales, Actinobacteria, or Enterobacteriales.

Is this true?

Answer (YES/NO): NO